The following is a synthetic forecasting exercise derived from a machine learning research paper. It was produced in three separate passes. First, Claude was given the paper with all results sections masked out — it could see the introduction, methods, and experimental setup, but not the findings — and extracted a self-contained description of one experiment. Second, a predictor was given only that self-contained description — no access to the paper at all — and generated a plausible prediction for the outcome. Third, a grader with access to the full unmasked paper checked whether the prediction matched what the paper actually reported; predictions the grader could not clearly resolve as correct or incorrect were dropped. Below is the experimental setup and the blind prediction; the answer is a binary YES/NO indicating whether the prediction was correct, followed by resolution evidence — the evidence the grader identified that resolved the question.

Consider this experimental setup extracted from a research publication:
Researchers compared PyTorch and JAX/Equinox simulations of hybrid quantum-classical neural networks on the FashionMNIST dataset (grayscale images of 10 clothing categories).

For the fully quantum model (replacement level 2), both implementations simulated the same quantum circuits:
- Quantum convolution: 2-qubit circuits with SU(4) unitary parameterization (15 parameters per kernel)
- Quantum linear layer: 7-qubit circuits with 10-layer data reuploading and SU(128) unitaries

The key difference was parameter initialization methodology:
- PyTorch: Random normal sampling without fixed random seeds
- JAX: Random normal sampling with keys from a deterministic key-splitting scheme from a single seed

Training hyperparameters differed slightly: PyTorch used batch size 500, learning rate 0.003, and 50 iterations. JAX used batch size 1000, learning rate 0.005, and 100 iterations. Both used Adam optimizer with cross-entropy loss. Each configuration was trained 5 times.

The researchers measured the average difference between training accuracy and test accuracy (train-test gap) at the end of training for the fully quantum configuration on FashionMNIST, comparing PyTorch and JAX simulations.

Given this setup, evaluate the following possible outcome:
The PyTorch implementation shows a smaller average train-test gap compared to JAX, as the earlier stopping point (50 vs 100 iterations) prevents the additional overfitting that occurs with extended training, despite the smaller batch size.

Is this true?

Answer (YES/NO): NO